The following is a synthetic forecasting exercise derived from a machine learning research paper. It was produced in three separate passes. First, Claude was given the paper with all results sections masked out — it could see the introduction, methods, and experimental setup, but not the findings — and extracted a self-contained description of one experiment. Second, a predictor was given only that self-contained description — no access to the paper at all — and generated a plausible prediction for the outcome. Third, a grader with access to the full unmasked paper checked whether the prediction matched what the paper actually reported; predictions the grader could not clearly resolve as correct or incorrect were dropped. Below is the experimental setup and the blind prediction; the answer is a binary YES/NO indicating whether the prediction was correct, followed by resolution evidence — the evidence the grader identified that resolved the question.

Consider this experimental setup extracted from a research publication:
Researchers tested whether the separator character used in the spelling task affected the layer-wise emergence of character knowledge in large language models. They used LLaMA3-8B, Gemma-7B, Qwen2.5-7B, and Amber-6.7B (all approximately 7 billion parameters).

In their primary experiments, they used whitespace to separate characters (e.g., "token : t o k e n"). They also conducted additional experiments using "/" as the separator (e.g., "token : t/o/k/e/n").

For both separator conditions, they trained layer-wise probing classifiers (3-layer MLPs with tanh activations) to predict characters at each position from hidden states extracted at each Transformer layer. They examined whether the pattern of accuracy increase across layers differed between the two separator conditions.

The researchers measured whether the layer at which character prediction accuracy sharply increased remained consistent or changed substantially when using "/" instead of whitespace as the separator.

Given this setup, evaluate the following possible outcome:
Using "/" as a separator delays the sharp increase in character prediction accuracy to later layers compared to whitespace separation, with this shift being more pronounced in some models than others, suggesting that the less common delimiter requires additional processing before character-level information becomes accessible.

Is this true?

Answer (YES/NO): NO